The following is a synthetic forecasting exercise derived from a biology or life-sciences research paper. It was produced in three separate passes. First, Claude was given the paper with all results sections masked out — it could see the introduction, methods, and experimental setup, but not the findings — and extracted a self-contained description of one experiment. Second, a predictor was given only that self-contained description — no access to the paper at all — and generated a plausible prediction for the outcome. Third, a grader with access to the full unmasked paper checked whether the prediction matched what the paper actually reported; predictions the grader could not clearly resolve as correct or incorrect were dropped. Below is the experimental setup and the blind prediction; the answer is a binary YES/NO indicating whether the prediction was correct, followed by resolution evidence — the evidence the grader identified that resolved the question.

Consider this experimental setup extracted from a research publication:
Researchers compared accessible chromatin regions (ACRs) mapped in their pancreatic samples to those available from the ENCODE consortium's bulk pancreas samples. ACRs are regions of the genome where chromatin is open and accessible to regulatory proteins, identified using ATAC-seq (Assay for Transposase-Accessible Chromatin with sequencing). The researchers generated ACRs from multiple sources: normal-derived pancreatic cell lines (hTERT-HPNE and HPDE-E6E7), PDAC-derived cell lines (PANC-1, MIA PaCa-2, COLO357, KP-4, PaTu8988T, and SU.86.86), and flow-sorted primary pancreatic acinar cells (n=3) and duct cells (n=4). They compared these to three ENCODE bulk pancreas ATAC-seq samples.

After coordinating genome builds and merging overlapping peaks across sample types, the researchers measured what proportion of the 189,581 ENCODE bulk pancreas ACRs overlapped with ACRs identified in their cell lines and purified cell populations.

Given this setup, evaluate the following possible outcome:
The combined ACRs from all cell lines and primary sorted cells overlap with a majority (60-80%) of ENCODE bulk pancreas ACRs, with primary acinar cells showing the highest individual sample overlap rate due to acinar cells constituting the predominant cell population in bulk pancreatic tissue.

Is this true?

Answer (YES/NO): NO